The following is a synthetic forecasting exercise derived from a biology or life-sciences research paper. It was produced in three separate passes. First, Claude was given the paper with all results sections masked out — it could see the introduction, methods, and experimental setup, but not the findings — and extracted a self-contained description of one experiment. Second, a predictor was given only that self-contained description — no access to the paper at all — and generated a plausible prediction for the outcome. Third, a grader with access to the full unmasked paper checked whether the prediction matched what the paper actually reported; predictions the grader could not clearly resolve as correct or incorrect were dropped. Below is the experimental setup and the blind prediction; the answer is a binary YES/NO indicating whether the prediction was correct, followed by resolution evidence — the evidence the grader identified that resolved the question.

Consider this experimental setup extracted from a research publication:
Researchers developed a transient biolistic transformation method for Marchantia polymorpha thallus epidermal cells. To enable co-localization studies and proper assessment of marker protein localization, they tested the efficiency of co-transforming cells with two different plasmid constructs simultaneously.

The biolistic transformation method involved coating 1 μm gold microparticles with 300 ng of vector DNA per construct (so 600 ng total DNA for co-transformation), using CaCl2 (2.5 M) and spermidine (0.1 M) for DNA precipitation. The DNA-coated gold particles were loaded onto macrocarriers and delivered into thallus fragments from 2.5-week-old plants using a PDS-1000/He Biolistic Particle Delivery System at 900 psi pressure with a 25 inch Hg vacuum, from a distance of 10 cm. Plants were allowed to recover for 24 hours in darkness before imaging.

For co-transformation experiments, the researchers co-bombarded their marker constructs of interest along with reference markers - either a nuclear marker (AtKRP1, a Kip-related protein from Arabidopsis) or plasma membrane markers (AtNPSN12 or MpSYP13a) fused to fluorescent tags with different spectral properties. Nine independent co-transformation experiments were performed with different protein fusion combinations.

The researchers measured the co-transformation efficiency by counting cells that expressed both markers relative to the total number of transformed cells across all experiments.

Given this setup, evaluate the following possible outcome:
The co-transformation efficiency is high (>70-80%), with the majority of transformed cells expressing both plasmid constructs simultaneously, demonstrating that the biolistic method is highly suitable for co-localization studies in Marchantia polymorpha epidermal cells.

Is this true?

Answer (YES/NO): YES